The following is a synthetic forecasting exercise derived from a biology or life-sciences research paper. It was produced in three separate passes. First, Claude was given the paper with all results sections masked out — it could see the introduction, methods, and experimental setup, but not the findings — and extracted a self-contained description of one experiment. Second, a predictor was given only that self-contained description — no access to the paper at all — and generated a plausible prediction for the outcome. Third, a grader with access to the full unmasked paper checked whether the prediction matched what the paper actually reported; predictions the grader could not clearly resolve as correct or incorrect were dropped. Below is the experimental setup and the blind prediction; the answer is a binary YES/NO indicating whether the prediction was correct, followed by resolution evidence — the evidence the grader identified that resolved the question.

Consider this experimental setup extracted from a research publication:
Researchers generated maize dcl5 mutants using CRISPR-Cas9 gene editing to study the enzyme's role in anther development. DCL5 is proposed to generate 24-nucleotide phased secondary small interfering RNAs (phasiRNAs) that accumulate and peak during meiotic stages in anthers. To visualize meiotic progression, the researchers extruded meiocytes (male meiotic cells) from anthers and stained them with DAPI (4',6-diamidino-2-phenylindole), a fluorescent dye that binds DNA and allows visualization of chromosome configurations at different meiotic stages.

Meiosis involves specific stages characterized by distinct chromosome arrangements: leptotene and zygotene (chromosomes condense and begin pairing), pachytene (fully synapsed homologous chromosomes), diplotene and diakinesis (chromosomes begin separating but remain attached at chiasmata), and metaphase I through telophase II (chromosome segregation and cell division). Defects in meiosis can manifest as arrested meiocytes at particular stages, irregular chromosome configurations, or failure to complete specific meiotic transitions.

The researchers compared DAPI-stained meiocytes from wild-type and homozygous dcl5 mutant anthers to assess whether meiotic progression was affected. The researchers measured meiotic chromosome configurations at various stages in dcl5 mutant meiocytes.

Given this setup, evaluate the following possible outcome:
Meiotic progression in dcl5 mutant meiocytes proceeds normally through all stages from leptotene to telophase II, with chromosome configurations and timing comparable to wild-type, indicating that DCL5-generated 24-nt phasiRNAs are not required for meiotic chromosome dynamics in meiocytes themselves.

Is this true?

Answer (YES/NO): YES